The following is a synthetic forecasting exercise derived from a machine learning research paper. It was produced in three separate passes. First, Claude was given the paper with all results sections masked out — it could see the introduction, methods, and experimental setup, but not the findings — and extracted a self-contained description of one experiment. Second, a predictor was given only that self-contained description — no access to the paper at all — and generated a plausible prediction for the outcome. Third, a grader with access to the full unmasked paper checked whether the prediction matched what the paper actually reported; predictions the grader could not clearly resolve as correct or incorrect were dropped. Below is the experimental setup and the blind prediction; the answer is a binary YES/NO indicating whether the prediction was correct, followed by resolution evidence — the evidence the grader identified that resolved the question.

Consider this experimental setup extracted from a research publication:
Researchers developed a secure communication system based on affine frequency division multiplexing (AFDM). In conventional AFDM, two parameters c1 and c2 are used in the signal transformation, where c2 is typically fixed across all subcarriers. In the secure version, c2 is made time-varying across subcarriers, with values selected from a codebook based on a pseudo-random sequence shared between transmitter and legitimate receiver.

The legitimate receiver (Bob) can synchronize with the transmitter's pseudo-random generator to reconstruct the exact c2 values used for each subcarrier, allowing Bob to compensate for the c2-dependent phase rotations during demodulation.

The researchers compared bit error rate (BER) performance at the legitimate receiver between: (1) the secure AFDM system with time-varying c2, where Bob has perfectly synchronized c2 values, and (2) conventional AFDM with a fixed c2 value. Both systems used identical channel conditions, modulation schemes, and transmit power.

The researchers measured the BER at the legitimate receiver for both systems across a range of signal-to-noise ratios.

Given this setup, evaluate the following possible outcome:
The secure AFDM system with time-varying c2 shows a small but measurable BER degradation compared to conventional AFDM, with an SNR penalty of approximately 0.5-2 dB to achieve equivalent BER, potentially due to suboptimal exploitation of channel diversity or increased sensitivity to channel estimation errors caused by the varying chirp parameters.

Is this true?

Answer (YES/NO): NO